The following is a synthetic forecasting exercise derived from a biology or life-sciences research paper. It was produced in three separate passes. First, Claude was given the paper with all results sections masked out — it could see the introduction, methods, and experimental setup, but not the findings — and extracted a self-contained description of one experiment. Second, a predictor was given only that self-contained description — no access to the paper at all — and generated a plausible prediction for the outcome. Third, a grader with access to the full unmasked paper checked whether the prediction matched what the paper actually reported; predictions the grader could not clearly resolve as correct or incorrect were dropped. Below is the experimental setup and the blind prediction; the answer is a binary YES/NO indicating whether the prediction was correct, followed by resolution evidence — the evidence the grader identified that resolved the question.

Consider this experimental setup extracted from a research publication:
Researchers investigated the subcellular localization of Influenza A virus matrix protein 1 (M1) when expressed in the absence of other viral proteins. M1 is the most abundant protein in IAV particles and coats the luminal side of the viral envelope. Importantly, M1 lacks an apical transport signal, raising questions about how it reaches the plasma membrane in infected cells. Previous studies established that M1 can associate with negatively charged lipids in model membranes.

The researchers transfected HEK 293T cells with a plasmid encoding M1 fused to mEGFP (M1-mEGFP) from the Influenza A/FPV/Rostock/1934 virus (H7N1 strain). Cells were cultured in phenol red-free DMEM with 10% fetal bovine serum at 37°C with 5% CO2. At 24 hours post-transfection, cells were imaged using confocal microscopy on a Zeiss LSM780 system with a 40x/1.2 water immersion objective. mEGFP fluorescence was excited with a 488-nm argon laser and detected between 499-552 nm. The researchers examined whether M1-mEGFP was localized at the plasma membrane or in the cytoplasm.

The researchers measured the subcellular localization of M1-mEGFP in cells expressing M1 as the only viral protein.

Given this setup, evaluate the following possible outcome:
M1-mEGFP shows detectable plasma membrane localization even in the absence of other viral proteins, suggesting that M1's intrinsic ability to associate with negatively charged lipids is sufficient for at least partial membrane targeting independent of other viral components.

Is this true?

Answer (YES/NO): NO